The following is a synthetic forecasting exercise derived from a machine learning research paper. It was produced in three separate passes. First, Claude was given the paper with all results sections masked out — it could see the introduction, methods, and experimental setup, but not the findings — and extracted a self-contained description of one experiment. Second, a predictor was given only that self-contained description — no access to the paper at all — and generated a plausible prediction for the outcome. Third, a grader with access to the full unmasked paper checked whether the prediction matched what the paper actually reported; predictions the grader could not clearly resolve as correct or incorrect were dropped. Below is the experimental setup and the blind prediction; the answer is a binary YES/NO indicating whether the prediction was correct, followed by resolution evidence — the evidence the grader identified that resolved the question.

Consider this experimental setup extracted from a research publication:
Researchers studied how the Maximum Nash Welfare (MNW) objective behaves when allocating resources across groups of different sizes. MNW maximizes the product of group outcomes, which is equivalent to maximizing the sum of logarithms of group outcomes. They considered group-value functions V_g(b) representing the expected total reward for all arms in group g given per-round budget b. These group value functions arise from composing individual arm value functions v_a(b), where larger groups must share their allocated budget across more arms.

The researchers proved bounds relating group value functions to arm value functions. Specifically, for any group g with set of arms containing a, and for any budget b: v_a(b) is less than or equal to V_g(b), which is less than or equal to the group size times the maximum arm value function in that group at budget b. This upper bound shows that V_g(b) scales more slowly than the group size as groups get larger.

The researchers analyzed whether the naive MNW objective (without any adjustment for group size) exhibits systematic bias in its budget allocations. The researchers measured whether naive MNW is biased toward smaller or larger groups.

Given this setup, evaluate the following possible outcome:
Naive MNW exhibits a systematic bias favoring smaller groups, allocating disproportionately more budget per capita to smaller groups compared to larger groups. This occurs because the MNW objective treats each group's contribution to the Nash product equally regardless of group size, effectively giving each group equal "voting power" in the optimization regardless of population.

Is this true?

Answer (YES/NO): YES